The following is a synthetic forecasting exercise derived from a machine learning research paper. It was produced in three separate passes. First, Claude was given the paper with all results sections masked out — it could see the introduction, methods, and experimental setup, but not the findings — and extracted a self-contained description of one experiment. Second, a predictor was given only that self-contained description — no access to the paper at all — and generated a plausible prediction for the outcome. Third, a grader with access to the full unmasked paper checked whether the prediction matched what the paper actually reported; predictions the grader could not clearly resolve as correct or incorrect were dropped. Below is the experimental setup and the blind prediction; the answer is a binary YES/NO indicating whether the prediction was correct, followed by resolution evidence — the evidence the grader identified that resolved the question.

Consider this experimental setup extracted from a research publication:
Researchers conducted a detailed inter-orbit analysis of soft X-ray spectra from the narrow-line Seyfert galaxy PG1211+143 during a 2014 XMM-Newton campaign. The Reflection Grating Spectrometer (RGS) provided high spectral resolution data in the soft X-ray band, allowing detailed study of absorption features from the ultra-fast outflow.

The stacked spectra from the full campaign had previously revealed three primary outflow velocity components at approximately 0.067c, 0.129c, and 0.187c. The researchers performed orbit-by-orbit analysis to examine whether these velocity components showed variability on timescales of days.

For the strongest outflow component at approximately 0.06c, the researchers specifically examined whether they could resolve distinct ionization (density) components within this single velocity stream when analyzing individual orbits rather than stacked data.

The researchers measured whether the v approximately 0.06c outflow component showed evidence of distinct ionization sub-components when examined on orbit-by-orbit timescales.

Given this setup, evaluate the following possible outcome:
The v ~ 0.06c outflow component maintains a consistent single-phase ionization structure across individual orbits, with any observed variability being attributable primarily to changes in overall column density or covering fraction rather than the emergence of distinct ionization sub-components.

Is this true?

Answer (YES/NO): NO